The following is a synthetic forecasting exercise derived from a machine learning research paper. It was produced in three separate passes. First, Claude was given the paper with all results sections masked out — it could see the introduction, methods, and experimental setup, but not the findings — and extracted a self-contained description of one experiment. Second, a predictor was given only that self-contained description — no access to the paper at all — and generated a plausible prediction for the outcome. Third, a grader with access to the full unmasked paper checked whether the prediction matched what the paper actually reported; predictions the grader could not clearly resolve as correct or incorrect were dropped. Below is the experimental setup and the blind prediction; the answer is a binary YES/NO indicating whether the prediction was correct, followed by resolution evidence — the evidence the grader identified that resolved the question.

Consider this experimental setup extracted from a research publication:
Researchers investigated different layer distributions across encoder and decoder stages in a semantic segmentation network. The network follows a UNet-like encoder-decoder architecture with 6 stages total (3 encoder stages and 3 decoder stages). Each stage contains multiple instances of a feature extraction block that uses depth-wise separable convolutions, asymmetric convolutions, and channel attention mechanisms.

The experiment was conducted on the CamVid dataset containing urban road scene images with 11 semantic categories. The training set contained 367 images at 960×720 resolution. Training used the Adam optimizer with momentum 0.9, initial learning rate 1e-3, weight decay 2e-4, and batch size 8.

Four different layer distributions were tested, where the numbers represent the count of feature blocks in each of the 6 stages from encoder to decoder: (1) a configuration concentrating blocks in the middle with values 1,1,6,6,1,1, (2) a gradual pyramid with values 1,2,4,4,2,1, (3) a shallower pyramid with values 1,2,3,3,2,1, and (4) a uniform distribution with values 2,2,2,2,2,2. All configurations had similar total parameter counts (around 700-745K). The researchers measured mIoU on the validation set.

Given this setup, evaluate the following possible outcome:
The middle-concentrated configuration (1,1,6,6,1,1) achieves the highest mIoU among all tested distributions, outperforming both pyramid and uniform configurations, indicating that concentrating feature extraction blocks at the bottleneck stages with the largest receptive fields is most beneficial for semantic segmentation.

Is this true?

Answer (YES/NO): NO